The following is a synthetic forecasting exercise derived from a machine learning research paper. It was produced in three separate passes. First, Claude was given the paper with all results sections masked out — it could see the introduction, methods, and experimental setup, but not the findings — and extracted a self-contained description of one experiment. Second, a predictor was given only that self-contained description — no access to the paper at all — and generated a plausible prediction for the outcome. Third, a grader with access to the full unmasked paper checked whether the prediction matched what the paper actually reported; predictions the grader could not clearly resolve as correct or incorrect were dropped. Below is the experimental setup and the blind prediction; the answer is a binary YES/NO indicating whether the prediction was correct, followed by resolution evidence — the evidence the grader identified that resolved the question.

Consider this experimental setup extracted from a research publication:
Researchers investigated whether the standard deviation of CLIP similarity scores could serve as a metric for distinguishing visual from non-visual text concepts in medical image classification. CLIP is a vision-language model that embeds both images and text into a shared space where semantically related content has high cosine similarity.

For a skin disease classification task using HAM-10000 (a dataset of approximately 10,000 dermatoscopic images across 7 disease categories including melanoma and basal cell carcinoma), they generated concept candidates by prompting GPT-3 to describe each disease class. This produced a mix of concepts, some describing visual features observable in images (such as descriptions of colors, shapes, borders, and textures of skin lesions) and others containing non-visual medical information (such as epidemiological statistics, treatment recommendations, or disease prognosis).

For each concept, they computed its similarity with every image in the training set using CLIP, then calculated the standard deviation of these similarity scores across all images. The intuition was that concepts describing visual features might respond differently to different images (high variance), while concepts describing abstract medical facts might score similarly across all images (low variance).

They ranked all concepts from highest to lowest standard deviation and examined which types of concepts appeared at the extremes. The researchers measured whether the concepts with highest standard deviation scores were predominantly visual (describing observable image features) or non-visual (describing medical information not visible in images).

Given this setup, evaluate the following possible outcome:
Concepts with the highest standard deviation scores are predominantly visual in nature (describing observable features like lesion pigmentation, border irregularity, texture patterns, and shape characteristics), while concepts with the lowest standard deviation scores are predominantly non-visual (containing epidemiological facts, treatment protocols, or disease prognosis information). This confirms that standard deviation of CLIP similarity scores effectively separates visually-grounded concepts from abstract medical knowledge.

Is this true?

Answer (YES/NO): YES